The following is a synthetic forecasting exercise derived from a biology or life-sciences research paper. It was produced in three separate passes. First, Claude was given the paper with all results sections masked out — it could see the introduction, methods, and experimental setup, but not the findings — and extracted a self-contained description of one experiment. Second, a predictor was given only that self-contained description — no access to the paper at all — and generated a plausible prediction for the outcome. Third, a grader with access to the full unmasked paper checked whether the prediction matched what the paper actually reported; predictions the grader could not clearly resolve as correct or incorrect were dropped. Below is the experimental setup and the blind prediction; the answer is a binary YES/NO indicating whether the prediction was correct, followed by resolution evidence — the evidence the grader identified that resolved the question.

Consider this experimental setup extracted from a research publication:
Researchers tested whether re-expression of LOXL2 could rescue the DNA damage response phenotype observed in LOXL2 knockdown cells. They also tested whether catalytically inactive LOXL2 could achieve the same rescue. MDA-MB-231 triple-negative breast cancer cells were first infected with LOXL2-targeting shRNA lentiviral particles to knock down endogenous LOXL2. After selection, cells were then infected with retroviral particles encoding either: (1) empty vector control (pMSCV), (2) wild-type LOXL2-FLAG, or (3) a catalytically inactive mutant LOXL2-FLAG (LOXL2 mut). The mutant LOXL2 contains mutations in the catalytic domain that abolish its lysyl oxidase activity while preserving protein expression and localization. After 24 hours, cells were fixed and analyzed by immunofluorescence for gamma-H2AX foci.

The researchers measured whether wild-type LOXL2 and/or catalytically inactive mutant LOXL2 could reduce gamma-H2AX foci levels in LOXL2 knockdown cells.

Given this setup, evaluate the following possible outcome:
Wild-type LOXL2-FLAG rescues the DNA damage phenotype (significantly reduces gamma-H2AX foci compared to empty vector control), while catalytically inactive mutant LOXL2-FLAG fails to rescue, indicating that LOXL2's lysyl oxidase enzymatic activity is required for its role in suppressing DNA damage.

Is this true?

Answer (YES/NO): YES